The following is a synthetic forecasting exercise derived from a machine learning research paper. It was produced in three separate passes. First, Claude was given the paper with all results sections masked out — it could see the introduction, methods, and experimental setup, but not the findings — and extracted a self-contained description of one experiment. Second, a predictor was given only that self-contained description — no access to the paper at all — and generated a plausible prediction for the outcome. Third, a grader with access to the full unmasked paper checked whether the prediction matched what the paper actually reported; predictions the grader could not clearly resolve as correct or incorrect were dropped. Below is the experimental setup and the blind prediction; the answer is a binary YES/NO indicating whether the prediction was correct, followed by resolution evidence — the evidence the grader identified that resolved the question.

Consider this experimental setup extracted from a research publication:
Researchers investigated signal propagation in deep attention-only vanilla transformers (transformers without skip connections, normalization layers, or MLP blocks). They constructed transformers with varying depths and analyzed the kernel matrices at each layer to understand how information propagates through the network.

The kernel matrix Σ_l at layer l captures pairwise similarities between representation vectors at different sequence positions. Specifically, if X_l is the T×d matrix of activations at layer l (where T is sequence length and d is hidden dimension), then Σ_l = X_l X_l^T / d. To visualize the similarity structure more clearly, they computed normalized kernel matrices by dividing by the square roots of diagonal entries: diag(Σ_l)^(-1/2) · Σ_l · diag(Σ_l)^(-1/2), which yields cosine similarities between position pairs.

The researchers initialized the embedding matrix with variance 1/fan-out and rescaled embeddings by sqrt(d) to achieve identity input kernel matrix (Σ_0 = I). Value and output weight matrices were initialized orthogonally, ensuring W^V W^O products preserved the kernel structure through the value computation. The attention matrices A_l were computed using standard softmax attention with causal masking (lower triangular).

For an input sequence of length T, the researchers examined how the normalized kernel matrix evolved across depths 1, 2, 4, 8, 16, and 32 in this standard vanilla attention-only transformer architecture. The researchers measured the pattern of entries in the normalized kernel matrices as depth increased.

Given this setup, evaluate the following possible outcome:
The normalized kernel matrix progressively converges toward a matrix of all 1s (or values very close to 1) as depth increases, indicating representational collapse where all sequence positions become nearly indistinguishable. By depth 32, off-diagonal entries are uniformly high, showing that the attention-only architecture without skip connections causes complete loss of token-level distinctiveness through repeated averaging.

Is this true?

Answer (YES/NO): YES